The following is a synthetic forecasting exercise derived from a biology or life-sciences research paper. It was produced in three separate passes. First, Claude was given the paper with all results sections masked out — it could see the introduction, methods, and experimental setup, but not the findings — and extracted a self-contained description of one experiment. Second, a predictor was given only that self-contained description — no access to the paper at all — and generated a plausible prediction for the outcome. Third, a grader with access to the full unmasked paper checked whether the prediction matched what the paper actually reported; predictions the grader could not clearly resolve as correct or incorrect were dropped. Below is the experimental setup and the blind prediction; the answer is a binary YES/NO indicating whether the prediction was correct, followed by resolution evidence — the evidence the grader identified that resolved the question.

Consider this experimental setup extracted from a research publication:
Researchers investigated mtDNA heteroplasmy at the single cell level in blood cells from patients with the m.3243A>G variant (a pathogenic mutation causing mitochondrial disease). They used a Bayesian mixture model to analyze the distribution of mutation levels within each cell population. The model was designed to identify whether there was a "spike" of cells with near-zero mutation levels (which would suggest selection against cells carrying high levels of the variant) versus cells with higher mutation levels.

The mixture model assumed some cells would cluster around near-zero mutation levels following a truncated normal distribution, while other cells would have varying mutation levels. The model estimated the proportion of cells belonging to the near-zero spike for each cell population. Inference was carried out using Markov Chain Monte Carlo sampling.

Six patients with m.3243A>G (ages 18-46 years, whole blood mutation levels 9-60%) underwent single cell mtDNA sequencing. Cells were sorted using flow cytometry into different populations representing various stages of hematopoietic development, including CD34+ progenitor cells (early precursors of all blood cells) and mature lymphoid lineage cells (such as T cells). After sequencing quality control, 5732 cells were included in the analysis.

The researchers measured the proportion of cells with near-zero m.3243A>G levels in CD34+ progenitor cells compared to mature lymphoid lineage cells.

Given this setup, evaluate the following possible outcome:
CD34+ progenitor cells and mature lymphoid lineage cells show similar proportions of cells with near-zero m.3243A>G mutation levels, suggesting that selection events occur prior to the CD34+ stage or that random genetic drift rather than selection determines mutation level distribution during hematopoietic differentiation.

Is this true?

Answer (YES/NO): NO